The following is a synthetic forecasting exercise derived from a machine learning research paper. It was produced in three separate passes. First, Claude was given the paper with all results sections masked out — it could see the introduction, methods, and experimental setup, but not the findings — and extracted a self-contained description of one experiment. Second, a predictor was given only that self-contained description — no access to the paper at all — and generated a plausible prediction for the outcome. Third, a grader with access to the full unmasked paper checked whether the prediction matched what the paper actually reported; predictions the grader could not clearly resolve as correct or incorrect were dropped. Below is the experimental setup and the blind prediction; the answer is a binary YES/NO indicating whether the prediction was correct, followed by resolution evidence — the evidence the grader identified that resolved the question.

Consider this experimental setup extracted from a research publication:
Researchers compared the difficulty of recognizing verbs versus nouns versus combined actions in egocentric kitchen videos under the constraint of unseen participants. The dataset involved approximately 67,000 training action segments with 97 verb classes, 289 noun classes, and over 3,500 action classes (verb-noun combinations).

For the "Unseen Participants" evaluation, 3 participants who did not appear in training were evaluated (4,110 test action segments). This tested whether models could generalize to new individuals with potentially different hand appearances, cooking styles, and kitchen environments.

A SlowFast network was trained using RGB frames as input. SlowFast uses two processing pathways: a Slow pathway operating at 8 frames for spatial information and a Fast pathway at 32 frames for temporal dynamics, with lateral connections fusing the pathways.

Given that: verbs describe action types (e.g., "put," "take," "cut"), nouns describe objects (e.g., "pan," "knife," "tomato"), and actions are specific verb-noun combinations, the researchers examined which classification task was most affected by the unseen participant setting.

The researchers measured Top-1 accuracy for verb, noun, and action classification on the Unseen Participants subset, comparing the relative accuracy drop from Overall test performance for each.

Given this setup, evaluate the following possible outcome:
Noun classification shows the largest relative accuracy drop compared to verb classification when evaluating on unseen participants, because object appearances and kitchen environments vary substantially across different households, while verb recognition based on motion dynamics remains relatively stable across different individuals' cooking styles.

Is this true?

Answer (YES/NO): NO